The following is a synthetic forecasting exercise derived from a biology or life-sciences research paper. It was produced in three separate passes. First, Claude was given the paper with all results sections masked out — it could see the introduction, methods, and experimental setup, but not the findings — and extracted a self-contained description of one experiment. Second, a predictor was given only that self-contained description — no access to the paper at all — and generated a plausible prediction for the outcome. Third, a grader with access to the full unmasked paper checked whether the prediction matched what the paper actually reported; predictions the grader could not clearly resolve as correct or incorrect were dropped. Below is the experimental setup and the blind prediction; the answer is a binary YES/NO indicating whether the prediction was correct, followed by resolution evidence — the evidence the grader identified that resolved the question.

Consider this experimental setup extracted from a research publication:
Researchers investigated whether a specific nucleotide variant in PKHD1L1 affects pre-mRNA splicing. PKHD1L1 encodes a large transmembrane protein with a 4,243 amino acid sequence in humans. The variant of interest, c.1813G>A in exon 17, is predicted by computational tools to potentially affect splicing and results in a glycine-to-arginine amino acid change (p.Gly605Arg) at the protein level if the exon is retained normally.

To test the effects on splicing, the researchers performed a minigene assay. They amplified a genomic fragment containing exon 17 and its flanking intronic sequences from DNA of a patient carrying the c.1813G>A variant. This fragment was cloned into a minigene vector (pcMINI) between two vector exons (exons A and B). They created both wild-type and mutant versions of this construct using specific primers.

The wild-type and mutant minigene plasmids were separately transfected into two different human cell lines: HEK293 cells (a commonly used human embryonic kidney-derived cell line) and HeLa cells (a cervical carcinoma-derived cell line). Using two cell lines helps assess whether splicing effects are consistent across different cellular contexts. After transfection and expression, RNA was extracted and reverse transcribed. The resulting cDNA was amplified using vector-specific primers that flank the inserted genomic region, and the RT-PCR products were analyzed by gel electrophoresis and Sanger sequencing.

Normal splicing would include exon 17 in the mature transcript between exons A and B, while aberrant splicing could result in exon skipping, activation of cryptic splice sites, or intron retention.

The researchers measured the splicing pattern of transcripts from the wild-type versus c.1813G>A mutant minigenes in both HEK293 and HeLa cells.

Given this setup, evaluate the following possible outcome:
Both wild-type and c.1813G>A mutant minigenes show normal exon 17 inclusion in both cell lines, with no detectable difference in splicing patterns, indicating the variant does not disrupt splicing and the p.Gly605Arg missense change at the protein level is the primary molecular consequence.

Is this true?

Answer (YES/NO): NO